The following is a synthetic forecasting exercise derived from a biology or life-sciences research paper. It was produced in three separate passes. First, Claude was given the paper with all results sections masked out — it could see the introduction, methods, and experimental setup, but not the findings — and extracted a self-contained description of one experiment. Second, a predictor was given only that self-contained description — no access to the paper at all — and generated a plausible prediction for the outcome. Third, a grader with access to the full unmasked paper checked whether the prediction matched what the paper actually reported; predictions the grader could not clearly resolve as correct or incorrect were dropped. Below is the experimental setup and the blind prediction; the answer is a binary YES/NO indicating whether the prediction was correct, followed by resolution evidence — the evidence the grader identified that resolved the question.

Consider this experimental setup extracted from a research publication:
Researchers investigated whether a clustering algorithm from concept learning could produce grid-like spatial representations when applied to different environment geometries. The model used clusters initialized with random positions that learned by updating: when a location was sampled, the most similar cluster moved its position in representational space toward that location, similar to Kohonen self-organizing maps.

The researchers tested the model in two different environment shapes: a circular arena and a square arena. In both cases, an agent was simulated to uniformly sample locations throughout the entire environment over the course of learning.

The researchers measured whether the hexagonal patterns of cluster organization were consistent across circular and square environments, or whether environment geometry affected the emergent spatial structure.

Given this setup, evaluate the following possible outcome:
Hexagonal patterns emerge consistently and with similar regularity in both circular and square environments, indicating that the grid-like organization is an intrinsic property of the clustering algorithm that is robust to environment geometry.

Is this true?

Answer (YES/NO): YES